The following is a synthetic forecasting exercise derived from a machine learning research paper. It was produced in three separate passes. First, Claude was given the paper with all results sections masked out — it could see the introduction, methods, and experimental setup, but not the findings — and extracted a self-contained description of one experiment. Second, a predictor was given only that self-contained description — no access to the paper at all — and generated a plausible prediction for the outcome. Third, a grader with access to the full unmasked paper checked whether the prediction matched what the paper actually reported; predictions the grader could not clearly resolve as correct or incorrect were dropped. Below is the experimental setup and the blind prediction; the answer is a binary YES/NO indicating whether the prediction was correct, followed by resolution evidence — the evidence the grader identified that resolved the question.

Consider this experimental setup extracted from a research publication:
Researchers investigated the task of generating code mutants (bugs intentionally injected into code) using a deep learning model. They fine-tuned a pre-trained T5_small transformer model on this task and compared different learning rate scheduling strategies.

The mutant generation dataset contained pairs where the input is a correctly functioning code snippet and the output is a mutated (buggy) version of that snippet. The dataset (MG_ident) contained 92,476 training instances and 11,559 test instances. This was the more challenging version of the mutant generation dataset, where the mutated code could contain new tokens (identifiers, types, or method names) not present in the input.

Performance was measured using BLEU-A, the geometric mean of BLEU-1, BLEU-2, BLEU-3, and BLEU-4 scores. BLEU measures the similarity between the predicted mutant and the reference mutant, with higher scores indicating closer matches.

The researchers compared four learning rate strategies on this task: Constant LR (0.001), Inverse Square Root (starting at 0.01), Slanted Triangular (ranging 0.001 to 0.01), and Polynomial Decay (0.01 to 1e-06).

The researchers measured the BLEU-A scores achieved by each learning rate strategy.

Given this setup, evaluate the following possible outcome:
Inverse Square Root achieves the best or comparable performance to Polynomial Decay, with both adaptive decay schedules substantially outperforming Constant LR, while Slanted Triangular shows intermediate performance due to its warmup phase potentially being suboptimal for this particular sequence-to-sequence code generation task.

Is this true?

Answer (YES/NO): NO